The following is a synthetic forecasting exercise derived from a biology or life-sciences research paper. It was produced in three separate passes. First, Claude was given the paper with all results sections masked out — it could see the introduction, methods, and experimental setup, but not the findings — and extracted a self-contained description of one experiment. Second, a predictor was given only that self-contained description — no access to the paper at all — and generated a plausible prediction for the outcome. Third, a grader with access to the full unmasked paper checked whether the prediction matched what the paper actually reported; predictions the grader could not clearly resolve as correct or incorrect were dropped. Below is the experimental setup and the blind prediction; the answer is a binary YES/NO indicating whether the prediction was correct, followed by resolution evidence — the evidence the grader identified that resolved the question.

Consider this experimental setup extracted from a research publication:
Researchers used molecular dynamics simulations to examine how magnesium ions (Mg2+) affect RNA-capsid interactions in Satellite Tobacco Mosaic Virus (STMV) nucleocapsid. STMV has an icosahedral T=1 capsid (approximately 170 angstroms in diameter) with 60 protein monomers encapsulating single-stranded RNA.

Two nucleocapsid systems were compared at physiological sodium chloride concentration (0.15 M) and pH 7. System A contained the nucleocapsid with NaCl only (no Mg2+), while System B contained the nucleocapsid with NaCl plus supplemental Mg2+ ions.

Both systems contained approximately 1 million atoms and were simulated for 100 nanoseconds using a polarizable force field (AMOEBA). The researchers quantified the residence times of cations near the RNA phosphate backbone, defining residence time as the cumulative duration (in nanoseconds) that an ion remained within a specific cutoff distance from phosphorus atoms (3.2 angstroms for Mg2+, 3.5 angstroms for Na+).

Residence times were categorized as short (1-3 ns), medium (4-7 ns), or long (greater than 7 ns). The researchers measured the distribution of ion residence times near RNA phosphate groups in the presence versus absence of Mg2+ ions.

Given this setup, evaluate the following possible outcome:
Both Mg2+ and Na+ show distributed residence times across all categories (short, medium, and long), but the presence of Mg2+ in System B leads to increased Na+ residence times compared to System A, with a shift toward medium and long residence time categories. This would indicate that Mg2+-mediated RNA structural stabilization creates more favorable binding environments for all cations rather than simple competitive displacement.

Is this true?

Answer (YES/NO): NO